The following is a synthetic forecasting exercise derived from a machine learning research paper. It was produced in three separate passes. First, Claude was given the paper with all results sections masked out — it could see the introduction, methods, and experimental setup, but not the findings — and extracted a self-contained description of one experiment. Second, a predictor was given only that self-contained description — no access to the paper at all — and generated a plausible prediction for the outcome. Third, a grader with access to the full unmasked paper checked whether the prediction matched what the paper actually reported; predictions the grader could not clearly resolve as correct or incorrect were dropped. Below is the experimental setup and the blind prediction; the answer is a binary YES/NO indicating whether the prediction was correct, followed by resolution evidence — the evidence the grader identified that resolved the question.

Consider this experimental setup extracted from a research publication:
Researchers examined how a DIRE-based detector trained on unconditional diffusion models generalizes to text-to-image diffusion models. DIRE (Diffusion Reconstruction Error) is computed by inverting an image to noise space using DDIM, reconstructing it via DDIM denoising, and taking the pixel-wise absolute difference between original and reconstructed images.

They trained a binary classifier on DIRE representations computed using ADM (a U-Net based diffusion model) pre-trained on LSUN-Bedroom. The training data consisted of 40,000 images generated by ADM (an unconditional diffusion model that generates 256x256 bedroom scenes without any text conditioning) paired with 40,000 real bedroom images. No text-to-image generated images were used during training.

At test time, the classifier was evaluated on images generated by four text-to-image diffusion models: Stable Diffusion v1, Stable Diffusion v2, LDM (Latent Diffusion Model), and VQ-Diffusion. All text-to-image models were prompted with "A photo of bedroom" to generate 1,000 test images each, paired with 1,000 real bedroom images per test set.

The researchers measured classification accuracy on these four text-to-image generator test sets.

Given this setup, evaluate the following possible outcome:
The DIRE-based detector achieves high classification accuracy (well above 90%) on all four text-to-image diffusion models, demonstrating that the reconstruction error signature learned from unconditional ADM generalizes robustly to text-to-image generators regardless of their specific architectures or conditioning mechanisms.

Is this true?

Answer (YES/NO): YES